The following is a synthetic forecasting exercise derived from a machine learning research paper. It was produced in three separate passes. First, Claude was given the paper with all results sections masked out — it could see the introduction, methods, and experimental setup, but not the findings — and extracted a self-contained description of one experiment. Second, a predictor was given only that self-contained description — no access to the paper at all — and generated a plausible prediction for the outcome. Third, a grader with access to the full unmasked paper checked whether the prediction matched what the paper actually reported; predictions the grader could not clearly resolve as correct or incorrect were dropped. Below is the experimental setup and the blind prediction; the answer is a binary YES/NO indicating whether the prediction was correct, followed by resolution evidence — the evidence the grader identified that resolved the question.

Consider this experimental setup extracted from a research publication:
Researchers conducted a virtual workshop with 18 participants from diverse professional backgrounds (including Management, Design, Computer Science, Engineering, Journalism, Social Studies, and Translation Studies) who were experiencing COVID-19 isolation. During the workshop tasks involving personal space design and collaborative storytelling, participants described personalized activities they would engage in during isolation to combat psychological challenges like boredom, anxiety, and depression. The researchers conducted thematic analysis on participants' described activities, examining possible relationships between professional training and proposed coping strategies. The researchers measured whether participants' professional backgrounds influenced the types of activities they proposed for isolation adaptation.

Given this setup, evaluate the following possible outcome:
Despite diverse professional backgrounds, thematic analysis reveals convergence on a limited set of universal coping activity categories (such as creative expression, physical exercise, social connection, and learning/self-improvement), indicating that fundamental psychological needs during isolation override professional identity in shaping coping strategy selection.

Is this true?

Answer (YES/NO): NO